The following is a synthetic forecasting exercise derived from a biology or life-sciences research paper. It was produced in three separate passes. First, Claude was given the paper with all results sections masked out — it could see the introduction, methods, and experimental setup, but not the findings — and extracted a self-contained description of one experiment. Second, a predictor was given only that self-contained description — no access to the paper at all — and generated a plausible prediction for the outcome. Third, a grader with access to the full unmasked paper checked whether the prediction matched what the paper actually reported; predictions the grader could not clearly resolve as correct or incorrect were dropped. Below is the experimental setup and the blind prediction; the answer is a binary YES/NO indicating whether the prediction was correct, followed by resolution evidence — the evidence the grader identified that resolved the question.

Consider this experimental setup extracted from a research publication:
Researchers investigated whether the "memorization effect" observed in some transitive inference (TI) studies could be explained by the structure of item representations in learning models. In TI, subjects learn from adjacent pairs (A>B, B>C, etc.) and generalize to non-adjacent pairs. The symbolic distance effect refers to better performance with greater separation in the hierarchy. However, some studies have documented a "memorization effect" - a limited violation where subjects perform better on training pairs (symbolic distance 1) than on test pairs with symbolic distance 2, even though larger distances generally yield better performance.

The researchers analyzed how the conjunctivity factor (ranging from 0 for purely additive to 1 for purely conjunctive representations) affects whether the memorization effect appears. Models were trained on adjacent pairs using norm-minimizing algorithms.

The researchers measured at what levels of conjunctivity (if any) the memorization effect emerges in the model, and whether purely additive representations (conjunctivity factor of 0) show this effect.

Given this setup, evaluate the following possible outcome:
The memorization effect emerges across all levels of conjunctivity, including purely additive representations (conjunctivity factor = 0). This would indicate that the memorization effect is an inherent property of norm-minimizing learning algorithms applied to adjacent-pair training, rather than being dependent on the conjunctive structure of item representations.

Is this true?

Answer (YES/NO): NO